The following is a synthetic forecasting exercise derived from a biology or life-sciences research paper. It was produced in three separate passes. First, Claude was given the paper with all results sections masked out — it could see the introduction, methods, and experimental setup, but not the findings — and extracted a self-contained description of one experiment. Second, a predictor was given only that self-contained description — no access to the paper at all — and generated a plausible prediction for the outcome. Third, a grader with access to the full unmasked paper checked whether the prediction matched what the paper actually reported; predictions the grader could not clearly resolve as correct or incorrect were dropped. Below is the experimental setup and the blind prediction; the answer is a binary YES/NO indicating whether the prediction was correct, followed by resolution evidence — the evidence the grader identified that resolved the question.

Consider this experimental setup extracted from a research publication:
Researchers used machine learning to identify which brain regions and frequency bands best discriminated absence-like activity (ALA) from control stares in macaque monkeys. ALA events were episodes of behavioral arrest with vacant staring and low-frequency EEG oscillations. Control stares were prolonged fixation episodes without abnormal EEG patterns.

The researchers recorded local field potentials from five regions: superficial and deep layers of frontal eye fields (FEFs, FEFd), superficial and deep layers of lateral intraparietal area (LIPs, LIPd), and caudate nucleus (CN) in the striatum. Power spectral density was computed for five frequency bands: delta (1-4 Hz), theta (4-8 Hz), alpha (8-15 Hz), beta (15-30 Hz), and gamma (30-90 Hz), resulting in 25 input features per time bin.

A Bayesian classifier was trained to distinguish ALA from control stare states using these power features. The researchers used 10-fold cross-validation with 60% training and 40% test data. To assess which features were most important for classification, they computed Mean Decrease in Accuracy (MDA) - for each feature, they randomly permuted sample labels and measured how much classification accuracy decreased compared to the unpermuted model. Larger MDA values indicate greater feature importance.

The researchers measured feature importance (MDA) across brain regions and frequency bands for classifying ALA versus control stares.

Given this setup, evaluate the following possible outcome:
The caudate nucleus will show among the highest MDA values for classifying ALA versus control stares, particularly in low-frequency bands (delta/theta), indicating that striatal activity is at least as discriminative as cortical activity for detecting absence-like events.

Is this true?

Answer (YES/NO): YES